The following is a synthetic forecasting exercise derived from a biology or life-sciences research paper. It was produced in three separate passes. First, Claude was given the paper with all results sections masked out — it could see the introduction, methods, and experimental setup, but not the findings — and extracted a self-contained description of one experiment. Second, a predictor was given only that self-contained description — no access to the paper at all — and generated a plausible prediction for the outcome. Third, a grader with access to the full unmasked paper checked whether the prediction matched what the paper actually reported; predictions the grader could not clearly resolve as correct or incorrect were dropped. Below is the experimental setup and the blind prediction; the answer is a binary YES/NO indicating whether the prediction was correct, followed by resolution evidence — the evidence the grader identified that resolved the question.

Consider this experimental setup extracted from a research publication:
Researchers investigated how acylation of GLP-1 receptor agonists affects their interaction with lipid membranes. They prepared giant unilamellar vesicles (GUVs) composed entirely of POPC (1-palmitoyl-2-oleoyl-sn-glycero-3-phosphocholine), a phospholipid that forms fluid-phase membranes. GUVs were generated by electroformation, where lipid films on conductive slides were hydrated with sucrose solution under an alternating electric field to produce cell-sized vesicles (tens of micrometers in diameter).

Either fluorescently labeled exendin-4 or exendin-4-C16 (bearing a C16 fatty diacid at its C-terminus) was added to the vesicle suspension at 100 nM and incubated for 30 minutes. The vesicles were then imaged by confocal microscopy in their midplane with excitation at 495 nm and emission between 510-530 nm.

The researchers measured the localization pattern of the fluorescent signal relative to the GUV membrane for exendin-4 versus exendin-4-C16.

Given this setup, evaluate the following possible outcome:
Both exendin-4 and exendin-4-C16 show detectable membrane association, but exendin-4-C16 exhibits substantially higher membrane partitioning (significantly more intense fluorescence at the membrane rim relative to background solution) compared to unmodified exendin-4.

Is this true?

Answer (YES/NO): NO